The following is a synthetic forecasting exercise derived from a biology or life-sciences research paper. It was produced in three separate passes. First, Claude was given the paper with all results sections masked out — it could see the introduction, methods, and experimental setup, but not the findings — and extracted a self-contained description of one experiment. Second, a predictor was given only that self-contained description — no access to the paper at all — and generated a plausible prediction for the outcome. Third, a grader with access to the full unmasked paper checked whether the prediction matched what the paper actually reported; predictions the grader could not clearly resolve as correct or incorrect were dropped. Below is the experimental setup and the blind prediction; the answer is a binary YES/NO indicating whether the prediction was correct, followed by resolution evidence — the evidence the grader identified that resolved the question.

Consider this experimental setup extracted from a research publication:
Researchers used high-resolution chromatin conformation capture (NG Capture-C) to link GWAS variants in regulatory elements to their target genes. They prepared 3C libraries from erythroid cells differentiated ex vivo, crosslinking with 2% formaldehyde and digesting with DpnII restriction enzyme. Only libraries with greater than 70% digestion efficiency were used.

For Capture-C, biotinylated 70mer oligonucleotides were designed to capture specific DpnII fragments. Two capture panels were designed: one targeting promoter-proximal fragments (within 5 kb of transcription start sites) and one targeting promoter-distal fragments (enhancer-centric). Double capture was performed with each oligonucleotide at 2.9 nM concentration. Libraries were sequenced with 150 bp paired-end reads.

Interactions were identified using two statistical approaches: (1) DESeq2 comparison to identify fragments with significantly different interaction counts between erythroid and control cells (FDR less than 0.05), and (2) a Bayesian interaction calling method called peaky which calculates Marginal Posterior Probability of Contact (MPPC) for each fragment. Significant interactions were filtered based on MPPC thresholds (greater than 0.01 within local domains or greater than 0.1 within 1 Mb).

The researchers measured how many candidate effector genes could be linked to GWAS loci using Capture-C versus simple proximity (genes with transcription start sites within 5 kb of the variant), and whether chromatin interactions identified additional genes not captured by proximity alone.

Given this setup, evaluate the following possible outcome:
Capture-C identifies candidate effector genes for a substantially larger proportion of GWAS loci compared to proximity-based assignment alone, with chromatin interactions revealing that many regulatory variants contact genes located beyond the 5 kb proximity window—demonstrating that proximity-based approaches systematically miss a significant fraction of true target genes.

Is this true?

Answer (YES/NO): YES